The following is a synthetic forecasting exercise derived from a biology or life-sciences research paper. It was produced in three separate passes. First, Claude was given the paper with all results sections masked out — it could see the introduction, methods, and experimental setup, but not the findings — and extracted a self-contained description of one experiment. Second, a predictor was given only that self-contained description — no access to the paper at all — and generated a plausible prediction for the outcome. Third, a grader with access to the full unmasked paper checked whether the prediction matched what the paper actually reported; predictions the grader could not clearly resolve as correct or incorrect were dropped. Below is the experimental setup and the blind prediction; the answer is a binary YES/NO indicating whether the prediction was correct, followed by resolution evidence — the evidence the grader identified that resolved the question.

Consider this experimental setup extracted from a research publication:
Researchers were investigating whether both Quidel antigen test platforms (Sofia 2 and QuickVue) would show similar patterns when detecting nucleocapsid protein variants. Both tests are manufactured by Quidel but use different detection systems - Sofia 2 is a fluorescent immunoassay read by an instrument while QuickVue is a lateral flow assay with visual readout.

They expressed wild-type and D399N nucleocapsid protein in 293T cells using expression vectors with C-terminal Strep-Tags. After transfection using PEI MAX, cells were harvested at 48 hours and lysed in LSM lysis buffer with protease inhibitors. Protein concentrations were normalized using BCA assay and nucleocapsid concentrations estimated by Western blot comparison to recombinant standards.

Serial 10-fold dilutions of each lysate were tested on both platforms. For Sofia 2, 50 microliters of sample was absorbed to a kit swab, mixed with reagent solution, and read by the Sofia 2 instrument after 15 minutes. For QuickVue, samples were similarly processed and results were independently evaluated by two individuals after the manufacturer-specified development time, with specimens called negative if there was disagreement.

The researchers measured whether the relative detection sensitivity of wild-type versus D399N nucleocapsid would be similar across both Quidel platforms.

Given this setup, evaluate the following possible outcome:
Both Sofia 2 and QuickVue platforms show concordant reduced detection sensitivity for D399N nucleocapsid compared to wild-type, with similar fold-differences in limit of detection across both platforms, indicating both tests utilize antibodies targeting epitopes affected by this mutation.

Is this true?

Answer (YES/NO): NO